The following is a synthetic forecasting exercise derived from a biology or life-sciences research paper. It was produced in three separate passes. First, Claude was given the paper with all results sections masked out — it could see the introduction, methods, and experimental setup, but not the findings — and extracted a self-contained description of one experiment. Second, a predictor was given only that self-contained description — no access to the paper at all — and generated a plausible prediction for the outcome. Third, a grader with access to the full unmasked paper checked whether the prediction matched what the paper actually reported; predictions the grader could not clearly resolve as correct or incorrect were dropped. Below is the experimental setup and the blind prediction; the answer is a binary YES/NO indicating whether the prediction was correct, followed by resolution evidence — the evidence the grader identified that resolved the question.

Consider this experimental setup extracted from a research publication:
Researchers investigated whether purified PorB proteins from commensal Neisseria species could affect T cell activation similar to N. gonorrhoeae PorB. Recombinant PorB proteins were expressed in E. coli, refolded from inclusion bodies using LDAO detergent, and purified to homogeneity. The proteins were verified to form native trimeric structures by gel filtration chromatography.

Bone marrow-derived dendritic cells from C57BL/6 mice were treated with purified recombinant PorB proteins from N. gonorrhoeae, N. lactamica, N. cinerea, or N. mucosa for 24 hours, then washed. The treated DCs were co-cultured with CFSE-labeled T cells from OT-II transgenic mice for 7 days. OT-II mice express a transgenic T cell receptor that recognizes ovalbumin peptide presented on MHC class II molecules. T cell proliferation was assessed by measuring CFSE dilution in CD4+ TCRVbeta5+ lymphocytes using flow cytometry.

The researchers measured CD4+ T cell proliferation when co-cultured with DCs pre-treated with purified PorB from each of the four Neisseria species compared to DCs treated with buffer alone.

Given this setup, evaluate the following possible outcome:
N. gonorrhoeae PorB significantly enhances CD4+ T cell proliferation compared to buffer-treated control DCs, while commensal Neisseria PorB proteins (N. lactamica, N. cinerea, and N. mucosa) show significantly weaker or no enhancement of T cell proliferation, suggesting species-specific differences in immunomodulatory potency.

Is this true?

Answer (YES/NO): NO